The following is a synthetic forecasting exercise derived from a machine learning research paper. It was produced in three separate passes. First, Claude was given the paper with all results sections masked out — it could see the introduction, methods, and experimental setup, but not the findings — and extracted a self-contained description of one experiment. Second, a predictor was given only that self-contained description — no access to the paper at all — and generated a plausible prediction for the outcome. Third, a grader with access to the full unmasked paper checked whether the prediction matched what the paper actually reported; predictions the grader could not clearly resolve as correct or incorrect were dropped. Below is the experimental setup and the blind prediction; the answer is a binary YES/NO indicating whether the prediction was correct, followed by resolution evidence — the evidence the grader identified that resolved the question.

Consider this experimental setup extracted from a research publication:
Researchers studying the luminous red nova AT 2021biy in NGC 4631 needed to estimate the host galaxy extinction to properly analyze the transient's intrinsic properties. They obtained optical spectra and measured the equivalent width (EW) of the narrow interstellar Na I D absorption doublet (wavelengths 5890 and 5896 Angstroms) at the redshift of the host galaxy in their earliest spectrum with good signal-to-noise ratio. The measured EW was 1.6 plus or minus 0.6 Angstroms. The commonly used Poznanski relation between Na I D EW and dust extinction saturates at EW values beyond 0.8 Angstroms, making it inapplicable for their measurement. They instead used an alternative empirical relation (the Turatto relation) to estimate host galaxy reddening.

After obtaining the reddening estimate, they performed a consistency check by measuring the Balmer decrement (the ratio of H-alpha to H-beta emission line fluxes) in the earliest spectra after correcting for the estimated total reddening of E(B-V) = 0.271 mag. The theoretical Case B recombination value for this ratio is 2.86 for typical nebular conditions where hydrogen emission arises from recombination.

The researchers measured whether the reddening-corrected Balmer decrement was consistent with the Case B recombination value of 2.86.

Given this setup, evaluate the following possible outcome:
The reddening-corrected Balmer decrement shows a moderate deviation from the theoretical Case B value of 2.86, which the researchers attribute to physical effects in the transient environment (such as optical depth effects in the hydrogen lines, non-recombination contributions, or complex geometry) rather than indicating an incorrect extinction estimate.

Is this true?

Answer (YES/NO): NO